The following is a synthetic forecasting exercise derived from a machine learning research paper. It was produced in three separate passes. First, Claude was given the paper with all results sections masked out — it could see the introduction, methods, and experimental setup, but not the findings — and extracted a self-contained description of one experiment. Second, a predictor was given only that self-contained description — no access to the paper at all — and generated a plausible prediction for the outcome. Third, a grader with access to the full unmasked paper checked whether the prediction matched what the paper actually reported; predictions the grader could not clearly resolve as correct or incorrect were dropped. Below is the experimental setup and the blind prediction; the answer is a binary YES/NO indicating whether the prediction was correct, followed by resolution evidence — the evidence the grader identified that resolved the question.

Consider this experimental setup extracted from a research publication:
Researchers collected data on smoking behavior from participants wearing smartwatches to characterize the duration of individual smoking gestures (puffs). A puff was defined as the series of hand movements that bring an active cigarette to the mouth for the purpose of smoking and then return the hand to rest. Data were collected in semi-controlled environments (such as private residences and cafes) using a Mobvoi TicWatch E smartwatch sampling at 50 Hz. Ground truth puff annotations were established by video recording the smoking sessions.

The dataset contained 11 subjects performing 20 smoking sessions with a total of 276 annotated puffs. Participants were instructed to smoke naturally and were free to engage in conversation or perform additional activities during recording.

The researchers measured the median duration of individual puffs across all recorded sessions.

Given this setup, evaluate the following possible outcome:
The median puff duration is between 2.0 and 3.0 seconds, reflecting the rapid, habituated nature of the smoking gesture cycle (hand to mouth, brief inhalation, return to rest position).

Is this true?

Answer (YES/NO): NO